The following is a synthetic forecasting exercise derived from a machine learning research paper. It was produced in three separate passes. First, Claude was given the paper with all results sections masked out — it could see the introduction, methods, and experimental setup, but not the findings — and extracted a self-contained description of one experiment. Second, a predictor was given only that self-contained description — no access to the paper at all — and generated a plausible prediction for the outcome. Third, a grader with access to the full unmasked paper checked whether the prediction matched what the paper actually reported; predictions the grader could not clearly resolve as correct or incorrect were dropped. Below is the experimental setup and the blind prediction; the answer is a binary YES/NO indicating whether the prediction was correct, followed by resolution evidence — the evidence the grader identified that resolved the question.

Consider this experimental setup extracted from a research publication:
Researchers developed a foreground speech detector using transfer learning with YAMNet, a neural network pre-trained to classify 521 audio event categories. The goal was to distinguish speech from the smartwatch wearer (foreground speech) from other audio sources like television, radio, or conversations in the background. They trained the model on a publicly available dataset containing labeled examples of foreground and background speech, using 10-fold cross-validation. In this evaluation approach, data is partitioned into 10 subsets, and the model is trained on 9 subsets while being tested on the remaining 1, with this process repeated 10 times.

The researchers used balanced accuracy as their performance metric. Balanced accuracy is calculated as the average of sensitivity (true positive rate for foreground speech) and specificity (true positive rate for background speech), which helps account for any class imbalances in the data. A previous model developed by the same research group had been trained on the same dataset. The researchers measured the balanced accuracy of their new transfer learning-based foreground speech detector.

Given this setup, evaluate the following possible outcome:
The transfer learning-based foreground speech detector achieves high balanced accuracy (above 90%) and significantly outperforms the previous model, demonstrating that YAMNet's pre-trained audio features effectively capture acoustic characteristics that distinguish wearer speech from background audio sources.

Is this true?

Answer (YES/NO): NO